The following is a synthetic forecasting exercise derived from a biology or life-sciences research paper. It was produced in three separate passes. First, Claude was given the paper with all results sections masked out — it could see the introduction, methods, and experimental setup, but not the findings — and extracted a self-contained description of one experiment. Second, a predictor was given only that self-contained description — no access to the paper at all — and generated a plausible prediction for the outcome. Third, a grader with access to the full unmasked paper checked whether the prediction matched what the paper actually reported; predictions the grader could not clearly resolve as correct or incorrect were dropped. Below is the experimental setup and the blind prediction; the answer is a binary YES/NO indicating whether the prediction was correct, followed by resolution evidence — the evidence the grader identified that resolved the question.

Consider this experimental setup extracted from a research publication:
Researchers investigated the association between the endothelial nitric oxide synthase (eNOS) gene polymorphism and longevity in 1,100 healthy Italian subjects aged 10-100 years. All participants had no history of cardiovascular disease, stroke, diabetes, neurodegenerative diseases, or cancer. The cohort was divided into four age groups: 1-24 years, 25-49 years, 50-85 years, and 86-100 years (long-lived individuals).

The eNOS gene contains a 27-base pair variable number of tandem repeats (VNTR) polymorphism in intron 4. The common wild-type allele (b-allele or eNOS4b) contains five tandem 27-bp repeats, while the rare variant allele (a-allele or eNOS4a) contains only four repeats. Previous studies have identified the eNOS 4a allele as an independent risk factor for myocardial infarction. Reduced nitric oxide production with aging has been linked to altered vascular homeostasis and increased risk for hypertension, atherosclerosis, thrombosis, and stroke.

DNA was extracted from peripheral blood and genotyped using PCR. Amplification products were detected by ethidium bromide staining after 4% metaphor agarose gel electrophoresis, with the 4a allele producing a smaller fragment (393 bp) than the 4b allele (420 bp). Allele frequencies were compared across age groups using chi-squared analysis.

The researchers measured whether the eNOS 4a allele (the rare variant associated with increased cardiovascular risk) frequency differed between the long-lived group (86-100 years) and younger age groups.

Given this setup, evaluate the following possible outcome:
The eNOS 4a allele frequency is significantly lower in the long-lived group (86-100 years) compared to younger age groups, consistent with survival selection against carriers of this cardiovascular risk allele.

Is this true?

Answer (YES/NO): YES